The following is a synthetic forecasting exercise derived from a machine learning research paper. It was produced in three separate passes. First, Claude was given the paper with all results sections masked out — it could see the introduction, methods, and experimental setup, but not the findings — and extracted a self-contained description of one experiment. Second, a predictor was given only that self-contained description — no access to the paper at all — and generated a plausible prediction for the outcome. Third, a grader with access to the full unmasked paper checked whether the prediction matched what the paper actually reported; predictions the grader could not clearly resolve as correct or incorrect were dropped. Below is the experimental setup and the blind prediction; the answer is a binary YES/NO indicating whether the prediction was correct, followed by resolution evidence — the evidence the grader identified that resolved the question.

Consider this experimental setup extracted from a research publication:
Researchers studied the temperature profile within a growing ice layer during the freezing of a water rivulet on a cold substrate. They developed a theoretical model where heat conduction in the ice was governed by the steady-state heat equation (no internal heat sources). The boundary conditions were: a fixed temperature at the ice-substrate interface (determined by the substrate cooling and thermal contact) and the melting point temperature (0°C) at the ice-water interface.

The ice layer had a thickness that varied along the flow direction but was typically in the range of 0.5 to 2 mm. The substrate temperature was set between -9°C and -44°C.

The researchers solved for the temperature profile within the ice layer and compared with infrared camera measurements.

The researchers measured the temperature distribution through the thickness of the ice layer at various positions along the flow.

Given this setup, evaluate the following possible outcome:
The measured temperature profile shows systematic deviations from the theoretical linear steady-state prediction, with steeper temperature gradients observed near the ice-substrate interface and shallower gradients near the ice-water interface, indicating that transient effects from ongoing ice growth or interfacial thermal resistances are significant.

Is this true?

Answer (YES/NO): NO